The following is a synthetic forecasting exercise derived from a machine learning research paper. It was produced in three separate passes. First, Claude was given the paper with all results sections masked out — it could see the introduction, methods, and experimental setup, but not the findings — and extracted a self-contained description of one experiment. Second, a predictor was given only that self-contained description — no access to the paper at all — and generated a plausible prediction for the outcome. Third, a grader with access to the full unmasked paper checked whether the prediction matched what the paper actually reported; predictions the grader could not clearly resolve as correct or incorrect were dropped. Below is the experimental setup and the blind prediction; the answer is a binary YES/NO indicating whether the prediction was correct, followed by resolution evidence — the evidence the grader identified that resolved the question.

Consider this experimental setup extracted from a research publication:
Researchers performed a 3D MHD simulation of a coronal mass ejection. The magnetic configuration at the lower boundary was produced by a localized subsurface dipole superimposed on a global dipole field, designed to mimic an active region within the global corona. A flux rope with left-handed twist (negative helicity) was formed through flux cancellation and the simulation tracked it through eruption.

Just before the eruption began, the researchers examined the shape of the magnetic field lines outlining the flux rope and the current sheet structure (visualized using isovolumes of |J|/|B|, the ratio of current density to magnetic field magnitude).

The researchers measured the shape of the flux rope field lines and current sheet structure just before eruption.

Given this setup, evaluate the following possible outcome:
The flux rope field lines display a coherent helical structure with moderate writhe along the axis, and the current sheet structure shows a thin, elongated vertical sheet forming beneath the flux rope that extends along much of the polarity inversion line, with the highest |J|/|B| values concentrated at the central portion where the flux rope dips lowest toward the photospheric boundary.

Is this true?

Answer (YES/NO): NO